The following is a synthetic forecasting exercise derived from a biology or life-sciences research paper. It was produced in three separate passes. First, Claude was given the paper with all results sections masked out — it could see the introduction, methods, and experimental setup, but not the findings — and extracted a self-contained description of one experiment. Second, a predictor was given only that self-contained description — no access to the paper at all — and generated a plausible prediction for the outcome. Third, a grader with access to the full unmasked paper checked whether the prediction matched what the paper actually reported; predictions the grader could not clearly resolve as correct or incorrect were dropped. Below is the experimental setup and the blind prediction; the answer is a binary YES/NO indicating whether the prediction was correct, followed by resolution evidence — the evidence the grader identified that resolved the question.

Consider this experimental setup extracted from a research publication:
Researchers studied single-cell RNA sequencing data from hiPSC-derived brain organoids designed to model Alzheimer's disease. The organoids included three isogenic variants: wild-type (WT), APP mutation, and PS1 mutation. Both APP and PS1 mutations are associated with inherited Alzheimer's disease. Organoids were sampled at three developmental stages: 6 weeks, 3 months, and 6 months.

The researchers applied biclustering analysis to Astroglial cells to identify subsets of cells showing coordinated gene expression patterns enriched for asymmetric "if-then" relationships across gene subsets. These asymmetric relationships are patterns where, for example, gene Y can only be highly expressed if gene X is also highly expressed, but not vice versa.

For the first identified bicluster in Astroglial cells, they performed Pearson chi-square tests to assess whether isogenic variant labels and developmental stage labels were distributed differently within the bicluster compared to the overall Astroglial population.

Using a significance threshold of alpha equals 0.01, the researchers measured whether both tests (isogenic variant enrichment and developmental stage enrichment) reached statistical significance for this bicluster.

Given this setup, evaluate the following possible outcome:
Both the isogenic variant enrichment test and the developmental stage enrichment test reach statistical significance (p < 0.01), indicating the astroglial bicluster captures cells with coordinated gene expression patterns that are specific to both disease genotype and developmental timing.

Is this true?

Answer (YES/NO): YES